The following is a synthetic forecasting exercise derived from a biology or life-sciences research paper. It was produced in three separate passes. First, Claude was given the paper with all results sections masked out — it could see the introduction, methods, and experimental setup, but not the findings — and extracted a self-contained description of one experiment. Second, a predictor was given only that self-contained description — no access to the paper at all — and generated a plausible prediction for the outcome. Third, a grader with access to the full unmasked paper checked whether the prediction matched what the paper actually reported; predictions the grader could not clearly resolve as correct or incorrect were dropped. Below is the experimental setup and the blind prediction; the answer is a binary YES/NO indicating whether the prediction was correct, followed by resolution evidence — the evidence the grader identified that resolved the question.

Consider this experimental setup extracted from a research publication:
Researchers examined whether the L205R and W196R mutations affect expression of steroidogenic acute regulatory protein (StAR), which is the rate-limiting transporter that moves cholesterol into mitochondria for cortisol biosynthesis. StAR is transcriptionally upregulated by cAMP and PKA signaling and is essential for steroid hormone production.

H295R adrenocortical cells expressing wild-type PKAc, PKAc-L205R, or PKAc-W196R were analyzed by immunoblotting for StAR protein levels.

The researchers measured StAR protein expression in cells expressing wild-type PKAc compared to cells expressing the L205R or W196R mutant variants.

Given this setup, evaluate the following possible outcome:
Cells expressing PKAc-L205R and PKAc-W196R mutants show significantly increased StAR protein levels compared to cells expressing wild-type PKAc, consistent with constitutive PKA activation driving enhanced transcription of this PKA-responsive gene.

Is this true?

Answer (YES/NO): YES